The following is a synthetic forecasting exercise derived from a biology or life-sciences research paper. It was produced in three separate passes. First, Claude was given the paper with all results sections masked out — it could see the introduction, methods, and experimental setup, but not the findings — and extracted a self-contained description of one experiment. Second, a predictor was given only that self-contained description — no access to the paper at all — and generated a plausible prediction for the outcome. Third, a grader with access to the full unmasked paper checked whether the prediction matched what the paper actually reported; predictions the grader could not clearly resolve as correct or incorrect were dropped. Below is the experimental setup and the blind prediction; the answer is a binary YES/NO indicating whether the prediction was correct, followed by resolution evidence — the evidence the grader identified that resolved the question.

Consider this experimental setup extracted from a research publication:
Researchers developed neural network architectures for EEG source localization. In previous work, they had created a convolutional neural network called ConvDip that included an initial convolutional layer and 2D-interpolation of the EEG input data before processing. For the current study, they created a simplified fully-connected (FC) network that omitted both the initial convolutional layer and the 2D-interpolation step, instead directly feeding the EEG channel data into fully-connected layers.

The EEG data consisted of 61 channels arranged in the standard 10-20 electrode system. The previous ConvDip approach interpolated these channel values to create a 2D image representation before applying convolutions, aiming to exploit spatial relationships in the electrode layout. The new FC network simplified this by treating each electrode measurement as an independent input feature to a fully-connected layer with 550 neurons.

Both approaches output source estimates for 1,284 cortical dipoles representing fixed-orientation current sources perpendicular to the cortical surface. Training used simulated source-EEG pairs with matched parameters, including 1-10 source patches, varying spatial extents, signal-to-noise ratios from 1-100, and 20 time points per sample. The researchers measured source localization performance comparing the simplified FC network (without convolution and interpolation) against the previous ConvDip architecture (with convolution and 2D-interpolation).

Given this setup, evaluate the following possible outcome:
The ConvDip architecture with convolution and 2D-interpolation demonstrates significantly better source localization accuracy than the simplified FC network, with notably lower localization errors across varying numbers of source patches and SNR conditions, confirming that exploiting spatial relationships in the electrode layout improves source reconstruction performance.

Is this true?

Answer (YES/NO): NO